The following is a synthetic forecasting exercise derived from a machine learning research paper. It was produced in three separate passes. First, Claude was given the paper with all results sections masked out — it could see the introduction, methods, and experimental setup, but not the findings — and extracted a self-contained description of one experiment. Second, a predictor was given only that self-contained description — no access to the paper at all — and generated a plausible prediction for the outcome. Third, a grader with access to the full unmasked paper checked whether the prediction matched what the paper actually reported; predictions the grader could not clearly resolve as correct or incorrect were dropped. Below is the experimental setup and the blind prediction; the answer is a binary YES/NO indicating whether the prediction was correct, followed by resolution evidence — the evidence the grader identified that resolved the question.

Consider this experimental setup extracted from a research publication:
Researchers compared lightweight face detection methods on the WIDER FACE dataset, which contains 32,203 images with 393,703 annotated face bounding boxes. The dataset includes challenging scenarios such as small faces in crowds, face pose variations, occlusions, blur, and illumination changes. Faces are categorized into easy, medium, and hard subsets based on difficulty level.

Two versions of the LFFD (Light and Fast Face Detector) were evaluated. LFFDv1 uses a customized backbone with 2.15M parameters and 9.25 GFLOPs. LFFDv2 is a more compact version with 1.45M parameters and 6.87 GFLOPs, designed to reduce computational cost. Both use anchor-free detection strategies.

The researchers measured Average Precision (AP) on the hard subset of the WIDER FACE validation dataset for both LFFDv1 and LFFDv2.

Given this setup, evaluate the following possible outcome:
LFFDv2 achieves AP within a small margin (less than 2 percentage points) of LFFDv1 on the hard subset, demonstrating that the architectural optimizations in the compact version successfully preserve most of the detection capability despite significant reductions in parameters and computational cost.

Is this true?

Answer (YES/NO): NO